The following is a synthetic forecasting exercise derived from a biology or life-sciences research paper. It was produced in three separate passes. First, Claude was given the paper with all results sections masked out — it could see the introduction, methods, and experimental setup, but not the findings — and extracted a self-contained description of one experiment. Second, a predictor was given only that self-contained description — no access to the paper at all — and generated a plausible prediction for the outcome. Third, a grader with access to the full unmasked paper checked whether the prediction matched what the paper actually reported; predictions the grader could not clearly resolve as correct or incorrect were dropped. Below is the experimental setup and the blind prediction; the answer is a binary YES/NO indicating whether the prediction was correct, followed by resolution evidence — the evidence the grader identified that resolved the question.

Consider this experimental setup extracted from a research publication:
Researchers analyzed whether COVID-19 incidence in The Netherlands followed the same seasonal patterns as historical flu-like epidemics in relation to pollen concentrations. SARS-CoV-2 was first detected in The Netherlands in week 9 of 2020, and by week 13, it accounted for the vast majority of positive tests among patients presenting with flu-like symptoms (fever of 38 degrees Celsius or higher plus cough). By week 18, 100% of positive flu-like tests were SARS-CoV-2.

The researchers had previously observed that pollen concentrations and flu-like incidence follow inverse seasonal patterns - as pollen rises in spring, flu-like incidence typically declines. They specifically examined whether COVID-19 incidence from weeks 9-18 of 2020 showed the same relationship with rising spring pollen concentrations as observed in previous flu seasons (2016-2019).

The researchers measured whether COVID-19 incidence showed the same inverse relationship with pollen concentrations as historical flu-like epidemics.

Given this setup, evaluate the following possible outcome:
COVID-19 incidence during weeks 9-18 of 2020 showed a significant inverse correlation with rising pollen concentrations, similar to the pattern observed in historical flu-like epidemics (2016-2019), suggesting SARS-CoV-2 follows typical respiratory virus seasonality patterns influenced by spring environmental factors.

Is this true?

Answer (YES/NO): YES